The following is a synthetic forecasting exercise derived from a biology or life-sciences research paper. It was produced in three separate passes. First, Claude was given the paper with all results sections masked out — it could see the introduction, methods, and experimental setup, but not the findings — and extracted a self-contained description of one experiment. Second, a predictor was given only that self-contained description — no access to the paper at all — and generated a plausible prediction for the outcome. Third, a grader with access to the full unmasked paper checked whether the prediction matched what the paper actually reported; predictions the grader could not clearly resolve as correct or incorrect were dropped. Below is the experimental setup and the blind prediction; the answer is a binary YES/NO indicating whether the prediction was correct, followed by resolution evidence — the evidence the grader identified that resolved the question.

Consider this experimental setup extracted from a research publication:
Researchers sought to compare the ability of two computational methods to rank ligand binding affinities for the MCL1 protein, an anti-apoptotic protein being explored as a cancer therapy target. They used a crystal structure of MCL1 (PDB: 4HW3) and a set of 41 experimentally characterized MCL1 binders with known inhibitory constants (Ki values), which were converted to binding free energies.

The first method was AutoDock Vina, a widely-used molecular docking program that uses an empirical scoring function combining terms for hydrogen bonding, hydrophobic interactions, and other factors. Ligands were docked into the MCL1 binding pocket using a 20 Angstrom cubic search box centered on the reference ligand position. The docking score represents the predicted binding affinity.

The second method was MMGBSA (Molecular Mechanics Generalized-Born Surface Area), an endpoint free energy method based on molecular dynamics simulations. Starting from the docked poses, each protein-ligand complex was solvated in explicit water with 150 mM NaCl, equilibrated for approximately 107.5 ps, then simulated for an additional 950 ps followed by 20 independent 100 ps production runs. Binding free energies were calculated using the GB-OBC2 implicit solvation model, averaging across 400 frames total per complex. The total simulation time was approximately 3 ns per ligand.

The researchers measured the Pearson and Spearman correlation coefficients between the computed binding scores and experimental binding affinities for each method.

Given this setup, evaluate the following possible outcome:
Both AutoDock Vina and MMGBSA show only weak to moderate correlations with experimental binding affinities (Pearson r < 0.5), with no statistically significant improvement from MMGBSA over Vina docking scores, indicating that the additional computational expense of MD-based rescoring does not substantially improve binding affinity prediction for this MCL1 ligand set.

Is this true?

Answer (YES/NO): NO